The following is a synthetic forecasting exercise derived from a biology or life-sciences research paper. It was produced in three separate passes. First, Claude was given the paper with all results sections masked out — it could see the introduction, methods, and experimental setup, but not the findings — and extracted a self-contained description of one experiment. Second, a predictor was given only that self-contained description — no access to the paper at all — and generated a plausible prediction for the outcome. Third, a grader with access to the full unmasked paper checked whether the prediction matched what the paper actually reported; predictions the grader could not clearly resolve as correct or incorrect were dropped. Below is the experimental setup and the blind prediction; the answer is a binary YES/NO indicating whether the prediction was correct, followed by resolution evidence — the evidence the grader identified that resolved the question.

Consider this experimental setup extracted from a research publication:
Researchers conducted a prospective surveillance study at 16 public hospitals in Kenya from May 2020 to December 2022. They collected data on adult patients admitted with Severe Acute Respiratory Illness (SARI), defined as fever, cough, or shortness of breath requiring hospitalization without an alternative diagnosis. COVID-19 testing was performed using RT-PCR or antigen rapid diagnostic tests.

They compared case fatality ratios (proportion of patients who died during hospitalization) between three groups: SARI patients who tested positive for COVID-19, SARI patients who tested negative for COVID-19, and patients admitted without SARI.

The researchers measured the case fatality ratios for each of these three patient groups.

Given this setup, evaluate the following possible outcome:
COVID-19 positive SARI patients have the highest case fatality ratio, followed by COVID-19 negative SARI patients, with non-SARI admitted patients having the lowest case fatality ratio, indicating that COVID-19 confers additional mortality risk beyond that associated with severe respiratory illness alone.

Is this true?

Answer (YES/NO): YES